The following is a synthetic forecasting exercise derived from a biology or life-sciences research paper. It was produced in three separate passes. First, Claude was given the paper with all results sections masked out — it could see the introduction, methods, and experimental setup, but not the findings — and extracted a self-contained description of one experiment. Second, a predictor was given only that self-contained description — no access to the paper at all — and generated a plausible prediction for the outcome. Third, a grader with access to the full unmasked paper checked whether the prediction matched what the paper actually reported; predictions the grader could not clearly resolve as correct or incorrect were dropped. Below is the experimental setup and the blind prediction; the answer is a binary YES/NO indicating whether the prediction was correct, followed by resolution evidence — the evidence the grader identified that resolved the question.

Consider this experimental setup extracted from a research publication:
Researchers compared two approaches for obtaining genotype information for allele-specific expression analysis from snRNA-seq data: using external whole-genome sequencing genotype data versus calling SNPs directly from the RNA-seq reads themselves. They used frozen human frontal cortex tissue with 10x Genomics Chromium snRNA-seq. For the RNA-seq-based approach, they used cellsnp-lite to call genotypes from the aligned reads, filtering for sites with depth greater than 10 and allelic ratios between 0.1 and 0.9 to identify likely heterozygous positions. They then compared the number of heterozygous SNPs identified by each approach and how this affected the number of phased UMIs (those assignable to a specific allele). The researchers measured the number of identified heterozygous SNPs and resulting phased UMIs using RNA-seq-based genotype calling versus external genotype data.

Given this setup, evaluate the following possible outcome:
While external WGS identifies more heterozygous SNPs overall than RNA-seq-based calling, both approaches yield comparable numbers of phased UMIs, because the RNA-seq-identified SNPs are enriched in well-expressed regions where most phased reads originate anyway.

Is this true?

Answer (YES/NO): NO